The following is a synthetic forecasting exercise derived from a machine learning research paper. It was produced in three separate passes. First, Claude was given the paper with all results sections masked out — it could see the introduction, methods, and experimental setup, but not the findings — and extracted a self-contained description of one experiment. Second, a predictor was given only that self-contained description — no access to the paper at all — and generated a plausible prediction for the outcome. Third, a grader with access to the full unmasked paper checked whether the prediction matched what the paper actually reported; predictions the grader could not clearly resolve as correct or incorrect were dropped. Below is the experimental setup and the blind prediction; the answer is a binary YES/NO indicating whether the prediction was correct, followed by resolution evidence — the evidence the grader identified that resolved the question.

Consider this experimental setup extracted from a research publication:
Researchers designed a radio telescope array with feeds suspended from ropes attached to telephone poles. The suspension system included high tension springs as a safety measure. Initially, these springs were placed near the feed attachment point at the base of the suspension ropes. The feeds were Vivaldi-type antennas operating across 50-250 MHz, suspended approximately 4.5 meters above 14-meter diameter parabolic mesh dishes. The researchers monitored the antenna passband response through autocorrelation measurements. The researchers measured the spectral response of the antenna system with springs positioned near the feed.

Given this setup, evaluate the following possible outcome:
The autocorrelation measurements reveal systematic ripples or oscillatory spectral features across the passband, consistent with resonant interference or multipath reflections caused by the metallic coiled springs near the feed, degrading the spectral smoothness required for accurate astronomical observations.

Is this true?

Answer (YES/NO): YES